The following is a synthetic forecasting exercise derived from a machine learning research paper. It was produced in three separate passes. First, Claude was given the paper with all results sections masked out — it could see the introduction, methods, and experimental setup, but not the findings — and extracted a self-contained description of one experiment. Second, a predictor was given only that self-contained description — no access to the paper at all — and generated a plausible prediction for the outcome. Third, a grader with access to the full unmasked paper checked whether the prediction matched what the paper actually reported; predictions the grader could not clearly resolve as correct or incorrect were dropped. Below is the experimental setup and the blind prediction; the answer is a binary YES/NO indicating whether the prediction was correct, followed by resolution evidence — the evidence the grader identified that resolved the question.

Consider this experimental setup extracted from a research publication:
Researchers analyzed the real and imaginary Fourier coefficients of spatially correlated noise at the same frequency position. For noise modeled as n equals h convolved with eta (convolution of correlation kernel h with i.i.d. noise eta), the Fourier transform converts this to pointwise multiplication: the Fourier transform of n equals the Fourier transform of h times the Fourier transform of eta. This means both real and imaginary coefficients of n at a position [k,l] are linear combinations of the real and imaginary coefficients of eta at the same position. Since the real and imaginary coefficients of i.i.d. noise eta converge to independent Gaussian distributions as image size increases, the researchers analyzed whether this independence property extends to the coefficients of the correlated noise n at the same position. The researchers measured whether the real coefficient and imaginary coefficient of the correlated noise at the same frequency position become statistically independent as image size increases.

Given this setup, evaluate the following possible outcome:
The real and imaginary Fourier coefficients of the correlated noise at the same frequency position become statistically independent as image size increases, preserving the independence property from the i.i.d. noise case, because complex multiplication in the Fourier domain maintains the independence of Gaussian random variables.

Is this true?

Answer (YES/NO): YES